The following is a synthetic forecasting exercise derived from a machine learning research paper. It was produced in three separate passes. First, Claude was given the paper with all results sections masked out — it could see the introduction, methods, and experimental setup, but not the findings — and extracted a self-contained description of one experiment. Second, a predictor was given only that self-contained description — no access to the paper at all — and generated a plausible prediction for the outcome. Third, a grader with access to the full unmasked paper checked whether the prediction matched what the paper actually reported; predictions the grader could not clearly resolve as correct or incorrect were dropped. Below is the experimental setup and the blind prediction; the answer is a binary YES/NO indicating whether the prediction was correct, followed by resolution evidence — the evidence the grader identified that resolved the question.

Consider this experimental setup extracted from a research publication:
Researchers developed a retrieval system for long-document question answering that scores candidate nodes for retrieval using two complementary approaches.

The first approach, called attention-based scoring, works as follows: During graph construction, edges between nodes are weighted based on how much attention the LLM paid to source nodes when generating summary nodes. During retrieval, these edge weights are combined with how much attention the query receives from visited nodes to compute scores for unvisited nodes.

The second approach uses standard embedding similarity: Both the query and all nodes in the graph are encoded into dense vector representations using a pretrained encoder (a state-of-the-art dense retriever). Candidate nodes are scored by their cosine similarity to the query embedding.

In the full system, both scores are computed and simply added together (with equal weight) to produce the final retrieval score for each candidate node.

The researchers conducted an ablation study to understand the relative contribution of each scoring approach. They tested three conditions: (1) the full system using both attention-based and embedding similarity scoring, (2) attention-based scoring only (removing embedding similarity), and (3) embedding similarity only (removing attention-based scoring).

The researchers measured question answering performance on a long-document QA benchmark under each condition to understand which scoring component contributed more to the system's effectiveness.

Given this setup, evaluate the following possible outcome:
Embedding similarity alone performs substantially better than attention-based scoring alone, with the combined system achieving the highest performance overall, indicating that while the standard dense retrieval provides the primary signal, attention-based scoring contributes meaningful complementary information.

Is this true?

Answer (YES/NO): NO